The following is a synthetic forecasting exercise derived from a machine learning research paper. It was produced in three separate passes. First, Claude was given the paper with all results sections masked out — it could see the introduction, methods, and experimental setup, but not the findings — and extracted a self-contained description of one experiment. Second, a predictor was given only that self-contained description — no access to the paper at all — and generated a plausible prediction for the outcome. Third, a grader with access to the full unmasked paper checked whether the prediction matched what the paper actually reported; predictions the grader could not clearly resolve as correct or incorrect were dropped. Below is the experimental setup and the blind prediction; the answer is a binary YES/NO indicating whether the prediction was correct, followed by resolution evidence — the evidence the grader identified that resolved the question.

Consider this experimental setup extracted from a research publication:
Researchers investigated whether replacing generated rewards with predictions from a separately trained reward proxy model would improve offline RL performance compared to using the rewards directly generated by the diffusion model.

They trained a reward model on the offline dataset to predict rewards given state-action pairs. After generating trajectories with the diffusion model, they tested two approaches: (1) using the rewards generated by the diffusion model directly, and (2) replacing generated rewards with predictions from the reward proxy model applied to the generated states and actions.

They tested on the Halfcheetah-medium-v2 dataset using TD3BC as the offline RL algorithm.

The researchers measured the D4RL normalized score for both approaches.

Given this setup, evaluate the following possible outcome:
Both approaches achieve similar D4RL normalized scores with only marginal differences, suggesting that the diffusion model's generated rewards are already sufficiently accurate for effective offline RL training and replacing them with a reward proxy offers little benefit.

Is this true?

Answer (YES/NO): YES